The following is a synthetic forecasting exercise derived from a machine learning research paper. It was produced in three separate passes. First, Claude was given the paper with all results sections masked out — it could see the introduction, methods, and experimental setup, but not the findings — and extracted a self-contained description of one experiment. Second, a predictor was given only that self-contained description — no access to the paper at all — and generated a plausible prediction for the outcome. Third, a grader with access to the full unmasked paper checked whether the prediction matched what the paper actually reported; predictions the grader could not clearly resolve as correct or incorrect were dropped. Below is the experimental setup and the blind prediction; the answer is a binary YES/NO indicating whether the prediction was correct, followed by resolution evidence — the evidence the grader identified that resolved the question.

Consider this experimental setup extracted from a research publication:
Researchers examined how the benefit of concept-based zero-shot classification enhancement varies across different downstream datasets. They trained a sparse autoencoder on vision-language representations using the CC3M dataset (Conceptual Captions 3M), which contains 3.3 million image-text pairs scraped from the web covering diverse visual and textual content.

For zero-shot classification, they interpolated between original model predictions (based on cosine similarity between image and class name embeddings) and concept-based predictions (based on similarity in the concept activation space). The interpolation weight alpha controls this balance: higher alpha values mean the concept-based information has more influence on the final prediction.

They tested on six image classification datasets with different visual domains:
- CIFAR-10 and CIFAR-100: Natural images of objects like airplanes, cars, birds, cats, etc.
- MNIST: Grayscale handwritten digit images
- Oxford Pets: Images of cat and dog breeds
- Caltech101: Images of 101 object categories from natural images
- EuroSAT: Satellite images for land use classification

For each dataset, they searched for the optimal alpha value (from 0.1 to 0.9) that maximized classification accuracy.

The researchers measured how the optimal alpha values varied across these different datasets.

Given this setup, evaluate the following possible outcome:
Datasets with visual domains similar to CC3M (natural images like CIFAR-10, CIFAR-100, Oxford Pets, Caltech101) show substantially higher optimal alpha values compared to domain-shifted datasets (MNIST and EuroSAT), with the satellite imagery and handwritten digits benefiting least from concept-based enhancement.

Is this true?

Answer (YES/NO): NO